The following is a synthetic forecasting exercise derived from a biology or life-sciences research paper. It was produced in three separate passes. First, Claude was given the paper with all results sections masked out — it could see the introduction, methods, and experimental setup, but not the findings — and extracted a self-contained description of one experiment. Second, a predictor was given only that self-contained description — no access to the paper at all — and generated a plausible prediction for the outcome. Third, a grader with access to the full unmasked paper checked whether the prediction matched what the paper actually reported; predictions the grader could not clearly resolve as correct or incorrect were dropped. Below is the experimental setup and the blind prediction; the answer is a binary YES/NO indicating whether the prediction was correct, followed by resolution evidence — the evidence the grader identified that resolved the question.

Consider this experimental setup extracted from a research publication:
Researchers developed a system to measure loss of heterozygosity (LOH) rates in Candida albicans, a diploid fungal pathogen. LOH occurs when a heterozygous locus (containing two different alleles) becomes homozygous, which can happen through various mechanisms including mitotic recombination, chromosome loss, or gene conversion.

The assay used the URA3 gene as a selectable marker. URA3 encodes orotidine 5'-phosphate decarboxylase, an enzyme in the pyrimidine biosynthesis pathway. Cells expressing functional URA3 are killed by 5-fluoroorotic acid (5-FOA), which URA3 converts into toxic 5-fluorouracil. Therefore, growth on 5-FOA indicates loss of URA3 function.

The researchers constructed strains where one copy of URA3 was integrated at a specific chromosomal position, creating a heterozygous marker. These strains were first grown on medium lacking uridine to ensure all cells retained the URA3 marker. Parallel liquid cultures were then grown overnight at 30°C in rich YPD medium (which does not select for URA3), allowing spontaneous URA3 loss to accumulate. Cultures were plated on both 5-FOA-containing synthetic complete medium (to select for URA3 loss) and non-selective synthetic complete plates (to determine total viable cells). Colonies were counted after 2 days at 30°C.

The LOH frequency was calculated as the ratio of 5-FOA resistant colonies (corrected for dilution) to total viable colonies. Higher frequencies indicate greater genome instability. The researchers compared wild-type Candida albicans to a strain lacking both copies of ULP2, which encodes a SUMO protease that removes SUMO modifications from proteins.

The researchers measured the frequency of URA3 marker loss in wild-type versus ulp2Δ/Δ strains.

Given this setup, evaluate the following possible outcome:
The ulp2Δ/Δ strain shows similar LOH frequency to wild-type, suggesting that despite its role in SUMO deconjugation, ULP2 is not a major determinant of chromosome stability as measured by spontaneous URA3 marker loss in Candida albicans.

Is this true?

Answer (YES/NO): NO